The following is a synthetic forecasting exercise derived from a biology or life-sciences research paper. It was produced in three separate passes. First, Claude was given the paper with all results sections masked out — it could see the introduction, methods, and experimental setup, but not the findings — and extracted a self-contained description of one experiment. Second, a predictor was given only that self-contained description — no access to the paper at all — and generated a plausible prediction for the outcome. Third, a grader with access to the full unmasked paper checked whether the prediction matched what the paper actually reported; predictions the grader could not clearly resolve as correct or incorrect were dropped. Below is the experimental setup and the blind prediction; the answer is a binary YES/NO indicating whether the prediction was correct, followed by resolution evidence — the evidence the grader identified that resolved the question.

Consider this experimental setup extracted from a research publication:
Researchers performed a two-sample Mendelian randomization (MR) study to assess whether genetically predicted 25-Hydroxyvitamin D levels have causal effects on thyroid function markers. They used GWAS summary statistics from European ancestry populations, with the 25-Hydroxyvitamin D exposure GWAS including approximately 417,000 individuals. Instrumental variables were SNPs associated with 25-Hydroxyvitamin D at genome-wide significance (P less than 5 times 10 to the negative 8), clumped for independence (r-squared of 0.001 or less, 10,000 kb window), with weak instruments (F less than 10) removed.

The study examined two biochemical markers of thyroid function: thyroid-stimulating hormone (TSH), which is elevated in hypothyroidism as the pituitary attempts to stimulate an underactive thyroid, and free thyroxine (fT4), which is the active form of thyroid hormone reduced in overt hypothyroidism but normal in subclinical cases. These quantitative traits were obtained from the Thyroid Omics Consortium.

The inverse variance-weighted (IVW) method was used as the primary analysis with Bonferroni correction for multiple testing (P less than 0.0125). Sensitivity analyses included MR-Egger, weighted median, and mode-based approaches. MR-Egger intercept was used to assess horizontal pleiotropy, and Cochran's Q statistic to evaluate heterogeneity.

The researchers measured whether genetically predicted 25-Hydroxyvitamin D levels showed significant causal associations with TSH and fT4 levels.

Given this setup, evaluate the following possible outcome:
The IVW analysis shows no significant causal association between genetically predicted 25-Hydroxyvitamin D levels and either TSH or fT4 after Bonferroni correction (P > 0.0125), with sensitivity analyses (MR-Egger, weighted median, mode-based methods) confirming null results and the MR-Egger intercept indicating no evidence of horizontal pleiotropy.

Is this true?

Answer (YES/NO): NO